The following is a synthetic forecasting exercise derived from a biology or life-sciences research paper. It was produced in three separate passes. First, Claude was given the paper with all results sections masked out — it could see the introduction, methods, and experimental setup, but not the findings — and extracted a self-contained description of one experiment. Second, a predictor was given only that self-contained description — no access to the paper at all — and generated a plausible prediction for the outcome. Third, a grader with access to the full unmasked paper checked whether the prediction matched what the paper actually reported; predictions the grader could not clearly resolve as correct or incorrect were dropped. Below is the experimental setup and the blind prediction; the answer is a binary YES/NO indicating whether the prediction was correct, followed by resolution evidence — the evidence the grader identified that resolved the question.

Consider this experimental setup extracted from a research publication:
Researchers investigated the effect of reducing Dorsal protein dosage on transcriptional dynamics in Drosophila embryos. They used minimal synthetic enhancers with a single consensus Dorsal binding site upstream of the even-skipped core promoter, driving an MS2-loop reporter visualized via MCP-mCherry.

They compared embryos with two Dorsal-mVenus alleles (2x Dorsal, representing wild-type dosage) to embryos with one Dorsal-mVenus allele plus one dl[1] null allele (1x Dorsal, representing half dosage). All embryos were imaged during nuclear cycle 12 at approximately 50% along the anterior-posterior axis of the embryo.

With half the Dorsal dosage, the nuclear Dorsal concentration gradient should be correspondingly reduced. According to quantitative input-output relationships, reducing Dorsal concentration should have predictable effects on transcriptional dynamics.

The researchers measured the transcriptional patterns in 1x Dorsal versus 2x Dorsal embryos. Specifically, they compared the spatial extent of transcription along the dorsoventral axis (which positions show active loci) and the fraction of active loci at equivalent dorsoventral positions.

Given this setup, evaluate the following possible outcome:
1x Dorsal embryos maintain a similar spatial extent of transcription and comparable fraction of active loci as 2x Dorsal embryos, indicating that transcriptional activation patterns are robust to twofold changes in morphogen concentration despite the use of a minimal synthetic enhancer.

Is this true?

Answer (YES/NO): YES